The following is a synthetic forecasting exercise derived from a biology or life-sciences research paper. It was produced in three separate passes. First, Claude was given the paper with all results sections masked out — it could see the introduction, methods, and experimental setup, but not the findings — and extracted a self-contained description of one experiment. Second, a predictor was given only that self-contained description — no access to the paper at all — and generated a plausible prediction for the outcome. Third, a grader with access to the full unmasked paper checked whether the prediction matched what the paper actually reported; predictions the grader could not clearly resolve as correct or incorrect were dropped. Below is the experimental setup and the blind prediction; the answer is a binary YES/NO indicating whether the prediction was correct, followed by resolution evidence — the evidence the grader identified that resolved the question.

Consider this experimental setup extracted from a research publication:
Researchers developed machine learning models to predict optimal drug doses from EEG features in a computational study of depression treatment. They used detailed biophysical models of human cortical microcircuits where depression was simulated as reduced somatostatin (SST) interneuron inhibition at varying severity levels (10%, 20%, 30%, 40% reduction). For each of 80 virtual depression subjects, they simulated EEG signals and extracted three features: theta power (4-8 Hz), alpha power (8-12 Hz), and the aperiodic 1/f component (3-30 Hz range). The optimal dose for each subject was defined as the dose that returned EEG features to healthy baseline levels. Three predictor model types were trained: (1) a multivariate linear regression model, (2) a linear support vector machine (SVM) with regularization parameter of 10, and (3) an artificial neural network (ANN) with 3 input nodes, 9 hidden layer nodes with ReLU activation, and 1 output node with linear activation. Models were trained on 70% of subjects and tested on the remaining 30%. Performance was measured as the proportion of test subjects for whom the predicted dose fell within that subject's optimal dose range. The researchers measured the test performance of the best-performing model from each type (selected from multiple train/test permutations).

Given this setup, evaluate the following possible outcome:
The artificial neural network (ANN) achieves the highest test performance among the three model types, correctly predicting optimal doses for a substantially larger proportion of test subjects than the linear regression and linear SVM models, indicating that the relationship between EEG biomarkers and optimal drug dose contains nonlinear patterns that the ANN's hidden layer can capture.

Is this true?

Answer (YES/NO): NO